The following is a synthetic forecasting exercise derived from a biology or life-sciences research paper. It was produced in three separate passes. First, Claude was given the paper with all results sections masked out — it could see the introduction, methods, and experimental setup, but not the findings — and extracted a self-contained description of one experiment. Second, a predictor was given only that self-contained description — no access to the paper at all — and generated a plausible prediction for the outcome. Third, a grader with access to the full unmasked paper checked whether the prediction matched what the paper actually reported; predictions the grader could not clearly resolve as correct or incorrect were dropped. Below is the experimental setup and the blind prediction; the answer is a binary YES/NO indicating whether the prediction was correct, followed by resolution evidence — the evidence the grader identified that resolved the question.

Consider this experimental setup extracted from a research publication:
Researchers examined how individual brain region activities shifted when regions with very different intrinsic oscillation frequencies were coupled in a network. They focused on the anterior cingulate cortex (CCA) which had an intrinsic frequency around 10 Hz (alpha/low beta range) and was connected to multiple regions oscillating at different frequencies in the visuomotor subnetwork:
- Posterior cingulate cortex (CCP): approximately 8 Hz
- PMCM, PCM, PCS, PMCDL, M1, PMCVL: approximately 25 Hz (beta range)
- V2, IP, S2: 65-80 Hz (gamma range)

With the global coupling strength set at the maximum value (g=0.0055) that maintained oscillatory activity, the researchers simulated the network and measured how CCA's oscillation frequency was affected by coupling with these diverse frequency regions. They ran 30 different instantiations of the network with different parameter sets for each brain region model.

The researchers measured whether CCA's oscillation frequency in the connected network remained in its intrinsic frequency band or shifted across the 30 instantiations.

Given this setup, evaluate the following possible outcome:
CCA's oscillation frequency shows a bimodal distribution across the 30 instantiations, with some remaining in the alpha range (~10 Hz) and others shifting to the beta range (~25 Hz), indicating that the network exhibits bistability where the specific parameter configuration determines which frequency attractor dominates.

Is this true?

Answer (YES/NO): NO